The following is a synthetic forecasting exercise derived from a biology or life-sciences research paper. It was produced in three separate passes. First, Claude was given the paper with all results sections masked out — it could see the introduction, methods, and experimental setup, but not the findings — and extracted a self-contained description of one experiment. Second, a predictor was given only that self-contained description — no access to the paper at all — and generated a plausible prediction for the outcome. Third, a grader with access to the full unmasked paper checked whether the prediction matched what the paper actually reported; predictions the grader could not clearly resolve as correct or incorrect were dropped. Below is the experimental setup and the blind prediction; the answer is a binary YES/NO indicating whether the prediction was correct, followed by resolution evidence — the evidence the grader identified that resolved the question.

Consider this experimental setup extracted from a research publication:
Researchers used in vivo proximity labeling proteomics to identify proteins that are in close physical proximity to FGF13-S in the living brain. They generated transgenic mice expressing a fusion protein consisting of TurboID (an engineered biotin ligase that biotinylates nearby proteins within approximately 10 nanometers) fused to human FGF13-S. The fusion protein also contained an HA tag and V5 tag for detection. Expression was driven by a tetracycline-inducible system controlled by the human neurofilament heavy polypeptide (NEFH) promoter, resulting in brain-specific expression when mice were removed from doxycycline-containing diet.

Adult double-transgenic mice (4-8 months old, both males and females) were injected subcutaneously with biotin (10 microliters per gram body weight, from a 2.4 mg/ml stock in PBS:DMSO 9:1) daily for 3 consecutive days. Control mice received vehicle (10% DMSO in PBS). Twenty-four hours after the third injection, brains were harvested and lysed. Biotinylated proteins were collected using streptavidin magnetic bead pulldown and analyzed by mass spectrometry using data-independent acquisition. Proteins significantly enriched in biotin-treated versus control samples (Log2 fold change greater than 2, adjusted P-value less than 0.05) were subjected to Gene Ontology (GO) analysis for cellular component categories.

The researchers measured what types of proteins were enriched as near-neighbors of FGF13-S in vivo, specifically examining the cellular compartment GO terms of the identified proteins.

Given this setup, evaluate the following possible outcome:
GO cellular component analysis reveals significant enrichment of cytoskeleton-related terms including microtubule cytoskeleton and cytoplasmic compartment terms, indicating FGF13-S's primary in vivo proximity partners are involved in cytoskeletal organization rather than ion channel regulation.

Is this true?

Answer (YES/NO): NO